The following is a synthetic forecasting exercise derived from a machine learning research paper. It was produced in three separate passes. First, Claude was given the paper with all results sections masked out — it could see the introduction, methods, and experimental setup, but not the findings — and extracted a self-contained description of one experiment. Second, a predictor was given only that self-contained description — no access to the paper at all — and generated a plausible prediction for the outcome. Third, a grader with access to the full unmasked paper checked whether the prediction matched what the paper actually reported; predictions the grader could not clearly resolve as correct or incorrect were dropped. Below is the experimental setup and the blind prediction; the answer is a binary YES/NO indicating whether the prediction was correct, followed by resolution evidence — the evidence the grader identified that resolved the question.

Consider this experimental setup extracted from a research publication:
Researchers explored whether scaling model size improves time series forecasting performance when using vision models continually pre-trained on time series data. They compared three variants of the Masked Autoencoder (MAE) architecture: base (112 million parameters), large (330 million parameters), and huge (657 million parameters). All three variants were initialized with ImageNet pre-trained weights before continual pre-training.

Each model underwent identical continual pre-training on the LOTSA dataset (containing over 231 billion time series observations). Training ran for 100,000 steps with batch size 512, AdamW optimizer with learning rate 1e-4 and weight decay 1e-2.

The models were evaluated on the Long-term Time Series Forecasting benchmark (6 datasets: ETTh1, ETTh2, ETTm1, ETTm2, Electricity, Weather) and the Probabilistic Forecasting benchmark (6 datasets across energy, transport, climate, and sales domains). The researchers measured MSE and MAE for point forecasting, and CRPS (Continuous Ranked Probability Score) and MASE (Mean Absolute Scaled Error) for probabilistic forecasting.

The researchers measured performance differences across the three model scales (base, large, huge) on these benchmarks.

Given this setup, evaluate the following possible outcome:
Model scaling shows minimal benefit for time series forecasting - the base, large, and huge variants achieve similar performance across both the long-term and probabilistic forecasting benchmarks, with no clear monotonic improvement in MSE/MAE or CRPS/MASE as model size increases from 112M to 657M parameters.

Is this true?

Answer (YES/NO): YES